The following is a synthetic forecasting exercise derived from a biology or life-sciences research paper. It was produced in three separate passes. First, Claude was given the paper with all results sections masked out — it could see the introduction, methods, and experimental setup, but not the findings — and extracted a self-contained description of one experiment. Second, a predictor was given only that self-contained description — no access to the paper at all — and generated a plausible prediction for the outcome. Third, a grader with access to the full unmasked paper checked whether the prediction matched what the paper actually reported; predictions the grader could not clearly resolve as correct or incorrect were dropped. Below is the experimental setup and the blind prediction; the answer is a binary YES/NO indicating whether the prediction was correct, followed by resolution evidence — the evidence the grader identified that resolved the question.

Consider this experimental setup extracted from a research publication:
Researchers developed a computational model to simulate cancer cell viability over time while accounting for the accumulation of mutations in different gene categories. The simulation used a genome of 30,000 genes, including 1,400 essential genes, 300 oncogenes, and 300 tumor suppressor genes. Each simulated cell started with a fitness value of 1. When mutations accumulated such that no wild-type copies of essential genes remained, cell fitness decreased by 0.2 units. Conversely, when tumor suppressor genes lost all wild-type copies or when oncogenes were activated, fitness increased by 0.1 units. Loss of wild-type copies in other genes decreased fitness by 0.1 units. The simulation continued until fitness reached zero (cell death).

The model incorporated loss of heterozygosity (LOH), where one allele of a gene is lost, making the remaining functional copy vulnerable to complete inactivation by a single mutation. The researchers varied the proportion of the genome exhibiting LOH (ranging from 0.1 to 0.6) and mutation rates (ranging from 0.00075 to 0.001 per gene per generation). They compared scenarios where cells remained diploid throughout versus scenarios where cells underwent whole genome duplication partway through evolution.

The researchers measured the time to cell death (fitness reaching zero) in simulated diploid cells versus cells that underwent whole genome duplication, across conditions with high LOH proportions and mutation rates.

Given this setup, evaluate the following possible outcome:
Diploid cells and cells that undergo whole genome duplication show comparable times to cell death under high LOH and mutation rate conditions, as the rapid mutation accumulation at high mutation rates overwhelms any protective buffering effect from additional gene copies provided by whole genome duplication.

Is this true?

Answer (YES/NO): NO